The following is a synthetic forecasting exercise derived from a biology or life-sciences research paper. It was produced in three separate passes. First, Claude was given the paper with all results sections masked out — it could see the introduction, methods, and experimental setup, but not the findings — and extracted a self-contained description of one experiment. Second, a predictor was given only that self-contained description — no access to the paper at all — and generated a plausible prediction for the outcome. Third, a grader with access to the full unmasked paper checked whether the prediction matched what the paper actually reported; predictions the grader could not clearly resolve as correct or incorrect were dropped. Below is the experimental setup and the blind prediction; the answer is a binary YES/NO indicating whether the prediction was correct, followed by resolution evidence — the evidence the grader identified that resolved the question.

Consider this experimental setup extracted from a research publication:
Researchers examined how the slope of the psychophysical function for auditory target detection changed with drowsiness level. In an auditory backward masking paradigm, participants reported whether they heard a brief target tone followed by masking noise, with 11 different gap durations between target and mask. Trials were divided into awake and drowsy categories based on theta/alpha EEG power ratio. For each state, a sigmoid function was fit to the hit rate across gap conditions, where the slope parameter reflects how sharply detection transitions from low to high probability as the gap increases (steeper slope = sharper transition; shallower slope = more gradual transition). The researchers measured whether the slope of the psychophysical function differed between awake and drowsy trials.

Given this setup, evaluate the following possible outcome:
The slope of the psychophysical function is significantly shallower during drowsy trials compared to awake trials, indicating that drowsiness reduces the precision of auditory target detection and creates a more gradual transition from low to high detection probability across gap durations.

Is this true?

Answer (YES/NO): YES